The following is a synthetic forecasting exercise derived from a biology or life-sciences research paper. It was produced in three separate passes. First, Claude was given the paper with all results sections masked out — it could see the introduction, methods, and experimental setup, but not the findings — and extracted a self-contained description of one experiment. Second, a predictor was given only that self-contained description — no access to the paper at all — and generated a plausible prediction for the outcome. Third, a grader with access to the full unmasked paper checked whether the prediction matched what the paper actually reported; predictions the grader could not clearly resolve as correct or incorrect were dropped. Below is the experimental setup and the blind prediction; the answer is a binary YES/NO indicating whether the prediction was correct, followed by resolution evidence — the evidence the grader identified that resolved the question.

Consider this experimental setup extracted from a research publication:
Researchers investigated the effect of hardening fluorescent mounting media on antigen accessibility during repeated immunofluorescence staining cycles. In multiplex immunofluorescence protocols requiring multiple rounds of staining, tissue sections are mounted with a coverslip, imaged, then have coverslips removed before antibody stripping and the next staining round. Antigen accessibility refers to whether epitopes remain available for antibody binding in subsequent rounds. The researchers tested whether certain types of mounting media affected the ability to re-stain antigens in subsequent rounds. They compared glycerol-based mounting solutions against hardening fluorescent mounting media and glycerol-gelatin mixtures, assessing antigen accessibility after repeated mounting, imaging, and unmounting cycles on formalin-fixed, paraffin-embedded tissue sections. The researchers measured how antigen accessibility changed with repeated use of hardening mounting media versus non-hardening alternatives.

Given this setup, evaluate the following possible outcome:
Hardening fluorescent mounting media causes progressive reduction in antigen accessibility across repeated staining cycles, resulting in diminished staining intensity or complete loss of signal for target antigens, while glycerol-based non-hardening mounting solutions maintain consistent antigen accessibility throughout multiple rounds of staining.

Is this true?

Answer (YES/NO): YES